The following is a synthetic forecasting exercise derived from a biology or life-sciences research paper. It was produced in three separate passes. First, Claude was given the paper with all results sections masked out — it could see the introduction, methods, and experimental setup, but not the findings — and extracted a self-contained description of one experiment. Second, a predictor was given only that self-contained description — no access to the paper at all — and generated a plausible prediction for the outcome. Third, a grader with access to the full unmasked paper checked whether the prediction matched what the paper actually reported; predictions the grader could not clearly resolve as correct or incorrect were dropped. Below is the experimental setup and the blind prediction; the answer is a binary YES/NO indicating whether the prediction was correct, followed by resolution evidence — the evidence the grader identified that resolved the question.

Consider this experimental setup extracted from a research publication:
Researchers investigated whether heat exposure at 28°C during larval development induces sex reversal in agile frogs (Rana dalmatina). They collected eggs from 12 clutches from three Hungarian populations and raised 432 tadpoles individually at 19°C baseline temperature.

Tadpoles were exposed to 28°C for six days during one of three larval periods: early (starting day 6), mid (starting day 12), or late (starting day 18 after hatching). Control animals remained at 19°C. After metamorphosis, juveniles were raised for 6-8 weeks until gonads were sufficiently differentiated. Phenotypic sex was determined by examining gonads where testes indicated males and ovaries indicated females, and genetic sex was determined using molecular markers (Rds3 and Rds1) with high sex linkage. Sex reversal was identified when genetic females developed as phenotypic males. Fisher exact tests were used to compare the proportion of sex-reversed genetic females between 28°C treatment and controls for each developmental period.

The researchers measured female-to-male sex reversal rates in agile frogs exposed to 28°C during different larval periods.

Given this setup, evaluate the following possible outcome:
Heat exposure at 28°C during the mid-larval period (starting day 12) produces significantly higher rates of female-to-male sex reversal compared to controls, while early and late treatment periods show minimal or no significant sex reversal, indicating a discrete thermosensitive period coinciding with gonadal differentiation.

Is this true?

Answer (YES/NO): NO